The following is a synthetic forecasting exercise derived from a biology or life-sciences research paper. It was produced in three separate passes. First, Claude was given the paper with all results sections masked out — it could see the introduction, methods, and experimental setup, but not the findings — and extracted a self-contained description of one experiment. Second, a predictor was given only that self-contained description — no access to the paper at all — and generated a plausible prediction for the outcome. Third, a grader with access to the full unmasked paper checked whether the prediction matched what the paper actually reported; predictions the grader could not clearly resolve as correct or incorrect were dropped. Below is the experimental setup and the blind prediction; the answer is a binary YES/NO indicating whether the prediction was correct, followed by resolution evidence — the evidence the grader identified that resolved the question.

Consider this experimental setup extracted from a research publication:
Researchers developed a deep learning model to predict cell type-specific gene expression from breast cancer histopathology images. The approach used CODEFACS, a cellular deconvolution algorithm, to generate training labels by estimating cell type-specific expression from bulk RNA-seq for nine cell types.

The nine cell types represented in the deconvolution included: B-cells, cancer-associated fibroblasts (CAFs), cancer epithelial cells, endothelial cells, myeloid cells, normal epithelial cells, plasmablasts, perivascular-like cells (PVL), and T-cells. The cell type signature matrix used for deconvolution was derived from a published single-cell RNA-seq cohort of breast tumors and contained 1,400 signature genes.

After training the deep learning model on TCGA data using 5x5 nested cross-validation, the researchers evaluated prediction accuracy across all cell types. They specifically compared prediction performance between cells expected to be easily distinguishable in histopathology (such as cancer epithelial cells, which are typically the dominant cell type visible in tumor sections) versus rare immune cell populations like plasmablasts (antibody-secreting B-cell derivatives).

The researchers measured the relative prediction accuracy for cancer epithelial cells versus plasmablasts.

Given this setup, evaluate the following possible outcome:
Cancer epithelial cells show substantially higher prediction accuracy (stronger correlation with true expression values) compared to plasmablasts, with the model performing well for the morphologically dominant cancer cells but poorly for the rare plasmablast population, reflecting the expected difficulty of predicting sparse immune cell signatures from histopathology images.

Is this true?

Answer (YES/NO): YES